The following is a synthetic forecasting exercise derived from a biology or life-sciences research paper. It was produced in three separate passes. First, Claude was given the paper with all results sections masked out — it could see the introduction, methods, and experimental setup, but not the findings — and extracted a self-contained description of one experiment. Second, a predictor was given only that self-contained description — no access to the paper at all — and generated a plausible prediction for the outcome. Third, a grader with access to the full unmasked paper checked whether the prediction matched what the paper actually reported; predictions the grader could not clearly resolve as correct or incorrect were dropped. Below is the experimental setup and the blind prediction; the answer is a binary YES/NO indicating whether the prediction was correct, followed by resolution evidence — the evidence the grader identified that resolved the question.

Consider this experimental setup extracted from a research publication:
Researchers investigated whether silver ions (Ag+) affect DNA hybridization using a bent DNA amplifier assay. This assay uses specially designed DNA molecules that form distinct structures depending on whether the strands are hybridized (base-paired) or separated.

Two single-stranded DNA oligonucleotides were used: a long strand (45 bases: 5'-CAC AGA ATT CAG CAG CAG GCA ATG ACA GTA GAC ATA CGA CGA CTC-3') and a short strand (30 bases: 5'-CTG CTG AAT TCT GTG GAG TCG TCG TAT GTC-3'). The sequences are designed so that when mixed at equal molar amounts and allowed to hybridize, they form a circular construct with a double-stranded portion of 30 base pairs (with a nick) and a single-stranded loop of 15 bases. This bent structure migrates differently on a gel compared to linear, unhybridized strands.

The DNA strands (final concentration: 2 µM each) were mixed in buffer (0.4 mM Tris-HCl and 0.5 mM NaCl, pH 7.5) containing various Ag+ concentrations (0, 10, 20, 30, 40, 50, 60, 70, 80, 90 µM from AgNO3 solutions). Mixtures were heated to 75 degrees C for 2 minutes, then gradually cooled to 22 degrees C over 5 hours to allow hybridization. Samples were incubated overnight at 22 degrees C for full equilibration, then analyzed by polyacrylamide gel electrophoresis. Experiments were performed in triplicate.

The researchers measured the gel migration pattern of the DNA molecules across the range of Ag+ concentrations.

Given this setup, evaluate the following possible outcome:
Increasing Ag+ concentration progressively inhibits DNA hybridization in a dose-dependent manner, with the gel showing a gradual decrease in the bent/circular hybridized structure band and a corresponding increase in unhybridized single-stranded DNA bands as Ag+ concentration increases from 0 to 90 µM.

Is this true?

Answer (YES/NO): YES